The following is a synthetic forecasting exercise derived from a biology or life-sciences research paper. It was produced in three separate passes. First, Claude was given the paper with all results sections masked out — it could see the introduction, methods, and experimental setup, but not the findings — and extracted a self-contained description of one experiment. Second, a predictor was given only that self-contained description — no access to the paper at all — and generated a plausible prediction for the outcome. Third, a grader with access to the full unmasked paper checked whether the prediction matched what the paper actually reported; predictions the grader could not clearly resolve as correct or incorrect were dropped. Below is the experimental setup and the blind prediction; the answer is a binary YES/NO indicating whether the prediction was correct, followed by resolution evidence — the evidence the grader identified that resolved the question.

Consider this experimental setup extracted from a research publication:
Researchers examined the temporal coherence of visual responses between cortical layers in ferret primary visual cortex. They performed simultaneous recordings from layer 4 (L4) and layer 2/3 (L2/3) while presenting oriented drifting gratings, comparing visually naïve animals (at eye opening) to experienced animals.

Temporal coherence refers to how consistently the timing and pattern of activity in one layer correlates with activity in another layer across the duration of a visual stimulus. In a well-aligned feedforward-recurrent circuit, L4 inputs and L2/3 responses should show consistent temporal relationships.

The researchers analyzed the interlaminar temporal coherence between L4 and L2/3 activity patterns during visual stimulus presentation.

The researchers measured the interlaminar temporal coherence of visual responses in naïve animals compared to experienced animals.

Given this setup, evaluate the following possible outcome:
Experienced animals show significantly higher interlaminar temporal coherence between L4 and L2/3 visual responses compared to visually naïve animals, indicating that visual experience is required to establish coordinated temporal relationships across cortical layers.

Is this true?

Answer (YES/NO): YES